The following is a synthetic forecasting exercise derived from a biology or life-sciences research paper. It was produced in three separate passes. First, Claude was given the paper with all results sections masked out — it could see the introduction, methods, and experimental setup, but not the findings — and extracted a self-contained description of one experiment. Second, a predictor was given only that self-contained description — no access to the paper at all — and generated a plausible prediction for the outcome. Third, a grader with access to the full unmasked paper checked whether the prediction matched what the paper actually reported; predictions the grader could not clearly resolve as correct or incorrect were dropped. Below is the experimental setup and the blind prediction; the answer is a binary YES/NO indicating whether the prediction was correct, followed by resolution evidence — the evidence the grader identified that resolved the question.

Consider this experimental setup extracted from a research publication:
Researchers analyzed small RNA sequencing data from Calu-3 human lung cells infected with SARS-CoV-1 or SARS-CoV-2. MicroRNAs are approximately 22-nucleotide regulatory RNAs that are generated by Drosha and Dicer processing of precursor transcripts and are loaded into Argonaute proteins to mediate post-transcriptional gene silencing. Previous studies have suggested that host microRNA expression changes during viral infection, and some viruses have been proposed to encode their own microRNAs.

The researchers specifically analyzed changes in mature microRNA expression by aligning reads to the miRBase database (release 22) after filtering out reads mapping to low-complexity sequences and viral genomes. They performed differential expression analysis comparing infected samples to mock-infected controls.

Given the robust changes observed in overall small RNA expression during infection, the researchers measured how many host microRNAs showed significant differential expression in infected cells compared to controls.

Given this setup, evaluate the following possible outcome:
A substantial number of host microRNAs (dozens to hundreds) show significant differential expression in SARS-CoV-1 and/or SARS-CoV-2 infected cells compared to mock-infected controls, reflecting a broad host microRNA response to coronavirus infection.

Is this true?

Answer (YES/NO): NO